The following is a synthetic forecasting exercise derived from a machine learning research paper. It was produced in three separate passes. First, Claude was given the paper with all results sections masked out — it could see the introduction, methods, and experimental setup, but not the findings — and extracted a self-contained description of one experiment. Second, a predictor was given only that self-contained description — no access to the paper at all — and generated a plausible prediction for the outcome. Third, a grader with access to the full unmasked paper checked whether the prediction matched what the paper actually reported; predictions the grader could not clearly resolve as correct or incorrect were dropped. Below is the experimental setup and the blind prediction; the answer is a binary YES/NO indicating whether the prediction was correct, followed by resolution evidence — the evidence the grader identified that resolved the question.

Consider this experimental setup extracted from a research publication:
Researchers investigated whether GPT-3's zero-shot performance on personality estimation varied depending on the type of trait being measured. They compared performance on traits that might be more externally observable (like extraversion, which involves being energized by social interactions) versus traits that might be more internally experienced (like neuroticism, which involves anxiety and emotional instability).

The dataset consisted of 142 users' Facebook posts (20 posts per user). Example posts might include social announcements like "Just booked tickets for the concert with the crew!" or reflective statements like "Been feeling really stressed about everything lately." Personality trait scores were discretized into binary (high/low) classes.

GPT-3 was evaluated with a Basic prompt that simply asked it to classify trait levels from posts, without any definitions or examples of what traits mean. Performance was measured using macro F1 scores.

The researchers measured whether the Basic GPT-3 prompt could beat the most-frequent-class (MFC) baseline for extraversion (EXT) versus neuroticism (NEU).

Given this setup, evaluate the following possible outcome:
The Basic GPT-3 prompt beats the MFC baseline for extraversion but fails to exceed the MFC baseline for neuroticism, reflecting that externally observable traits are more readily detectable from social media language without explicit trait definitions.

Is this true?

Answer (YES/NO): YES